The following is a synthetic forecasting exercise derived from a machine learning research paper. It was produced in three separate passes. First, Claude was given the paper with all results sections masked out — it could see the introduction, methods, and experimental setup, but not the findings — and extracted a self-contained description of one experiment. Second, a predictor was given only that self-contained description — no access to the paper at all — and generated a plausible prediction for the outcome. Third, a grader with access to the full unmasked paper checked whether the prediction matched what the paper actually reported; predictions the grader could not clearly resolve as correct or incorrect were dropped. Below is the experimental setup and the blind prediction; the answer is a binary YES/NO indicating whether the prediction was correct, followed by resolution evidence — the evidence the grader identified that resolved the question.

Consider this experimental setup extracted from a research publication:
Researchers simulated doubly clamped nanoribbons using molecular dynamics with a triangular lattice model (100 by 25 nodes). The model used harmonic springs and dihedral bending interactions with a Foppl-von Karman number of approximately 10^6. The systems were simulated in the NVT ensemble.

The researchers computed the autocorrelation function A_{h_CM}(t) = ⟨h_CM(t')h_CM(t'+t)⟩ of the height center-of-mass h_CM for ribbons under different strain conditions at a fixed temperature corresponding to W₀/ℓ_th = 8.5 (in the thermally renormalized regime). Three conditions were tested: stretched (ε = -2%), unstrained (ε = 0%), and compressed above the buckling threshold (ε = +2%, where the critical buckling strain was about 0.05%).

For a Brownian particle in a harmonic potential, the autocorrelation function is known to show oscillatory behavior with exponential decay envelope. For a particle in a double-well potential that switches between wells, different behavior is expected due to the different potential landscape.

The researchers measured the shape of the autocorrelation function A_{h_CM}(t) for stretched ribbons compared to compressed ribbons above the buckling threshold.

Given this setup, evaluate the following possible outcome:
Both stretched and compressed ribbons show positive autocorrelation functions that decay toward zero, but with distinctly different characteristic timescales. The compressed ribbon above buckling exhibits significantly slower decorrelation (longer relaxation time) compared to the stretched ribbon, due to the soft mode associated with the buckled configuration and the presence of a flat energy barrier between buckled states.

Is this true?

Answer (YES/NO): NO